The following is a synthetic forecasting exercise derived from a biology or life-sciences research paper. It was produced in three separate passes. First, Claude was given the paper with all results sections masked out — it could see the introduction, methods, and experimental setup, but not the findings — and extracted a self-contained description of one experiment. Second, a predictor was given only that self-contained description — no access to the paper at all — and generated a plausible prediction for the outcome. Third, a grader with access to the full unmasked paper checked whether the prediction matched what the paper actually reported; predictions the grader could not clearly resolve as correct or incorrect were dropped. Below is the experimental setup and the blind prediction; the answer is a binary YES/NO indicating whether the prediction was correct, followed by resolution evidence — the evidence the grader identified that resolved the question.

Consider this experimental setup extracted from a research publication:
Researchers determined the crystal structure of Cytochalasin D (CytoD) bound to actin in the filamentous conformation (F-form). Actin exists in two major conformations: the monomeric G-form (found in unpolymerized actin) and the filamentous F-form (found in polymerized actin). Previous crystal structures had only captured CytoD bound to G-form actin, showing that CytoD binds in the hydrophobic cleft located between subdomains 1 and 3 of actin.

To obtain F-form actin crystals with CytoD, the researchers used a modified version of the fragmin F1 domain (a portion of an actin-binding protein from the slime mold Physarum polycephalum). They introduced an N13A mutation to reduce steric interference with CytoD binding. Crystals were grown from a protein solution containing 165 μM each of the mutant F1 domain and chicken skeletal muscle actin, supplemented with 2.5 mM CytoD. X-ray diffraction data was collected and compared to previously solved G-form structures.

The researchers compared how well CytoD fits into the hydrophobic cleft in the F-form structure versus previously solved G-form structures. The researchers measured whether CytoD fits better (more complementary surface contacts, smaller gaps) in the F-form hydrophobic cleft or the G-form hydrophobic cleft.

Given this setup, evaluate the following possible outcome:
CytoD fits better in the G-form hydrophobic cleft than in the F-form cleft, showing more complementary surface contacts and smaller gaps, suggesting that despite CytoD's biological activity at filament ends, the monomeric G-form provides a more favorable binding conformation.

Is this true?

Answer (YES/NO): NO